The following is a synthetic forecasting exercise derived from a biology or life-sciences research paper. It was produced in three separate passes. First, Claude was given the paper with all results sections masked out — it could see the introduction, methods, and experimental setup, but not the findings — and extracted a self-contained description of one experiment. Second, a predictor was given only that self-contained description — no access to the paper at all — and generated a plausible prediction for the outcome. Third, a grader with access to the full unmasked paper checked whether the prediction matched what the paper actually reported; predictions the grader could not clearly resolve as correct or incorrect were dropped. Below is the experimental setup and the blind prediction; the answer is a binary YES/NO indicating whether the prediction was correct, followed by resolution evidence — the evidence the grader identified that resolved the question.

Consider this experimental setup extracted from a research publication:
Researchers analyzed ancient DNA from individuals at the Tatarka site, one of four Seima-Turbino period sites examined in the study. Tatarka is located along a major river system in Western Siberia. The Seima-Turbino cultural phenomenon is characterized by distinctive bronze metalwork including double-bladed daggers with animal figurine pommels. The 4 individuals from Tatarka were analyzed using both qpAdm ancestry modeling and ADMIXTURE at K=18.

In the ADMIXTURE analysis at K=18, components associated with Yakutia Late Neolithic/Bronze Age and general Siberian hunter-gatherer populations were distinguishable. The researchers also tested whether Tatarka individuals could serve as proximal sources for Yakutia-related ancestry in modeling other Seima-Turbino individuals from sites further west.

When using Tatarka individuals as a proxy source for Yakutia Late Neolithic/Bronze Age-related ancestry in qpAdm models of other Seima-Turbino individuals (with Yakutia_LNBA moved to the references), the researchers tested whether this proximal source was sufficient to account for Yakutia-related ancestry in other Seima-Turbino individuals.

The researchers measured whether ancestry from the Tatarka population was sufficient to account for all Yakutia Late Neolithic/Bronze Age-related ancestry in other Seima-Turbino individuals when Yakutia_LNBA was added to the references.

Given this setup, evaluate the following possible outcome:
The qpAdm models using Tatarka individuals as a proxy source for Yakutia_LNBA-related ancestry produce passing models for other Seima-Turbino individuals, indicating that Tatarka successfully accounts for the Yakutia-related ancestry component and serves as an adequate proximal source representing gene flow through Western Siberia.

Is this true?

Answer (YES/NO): YES